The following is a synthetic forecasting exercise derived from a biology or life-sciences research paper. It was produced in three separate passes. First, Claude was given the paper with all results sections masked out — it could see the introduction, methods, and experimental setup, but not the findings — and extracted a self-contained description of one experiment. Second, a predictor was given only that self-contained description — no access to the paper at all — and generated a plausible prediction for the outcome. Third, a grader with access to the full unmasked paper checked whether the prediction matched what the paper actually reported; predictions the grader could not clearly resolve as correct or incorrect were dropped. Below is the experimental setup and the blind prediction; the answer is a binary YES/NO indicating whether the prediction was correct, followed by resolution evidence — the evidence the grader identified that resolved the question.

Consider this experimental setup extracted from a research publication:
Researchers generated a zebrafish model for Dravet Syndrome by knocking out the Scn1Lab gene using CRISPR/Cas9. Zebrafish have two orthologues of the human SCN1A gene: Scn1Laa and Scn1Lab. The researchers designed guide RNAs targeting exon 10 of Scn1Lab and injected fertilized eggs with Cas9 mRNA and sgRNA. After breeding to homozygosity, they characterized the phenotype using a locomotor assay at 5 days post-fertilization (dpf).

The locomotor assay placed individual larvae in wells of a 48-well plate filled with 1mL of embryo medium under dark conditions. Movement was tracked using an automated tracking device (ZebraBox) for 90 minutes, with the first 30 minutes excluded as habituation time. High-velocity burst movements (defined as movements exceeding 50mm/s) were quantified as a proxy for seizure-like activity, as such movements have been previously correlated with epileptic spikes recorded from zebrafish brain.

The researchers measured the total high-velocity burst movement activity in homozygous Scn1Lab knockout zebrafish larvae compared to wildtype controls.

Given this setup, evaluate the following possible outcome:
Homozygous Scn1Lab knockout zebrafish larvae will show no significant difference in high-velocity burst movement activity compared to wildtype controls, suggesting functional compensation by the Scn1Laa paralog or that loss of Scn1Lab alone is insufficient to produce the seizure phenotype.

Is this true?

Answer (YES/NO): NO